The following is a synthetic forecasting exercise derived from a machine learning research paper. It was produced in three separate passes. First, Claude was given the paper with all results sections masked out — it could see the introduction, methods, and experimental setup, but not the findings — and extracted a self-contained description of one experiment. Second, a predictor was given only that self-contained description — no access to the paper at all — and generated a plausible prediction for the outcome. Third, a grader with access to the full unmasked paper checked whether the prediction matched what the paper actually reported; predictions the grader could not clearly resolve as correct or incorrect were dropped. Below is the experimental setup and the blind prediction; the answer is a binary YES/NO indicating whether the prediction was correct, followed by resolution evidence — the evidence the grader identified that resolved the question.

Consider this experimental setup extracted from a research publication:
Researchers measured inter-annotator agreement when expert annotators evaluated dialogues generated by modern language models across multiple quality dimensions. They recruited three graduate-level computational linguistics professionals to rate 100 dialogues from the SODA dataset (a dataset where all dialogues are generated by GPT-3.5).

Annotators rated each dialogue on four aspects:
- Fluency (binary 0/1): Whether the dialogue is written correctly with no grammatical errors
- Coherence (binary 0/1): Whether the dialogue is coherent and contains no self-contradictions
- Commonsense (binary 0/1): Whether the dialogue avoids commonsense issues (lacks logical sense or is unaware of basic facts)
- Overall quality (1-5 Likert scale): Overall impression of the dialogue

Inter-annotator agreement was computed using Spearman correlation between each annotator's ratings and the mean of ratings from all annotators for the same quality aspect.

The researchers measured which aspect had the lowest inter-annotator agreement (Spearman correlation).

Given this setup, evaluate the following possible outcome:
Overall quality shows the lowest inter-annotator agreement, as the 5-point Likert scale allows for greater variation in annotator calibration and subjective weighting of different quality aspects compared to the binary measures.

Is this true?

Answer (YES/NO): NO